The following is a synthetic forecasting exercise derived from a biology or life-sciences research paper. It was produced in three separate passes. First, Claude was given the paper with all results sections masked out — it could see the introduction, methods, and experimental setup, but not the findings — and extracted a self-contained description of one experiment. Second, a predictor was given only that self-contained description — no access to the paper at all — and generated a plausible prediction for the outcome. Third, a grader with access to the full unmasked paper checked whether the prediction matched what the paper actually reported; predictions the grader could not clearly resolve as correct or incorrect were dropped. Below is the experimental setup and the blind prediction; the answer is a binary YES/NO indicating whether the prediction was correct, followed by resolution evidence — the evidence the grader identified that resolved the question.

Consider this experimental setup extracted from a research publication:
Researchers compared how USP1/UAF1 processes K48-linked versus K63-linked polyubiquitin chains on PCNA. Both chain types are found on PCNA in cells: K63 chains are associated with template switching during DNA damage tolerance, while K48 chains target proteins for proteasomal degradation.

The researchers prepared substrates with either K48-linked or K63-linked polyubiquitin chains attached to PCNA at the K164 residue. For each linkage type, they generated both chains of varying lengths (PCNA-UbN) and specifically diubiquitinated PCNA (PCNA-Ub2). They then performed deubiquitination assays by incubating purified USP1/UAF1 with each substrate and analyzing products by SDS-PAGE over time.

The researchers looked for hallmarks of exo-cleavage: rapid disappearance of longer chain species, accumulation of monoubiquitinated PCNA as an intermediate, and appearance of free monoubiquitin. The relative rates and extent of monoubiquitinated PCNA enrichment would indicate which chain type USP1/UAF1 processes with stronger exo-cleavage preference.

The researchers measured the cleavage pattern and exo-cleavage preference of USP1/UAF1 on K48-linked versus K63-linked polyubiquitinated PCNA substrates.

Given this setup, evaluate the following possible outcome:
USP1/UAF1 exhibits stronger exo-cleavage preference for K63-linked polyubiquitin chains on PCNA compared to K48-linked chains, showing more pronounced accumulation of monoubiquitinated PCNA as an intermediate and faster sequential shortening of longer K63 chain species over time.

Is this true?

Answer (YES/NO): NO